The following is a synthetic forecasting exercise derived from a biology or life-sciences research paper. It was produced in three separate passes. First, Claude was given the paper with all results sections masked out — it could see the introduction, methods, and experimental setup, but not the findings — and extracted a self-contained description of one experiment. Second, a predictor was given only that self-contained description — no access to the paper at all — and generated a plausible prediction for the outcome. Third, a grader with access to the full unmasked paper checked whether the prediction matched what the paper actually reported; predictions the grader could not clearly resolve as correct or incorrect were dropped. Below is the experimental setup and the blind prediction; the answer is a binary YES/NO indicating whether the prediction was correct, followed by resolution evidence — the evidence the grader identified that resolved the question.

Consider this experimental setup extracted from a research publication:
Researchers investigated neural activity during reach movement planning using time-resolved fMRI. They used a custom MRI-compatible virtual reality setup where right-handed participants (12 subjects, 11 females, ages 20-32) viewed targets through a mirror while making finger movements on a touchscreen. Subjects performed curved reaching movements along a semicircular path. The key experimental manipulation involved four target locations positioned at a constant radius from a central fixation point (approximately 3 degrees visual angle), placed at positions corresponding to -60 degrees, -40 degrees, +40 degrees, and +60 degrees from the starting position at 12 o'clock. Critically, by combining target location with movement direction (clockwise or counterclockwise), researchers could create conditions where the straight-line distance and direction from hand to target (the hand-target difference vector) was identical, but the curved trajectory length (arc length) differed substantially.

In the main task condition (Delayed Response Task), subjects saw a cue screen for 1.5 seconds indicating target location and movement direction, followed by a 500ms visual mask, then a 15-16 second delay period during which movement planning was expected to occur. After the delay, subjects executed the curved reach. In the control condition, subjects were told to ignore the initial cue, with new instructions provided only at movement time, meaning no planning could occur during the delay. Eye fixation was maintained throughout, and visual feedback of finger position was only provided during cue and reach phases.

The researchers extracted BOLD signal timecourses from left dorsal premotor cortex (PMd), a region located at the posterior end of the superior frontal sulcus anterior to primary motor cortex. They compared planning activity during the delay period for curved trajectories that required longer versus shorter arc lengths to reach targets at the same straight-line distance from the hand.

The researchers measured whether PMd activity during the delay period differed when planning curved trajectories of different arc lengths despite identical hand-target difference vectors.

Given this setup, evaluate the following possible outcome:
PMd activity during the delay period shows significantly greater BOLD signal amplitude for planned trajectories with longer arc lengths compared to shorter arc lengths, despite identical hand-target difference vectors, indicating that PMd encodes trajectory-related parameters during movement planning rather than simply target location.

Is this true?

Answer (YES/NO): YES